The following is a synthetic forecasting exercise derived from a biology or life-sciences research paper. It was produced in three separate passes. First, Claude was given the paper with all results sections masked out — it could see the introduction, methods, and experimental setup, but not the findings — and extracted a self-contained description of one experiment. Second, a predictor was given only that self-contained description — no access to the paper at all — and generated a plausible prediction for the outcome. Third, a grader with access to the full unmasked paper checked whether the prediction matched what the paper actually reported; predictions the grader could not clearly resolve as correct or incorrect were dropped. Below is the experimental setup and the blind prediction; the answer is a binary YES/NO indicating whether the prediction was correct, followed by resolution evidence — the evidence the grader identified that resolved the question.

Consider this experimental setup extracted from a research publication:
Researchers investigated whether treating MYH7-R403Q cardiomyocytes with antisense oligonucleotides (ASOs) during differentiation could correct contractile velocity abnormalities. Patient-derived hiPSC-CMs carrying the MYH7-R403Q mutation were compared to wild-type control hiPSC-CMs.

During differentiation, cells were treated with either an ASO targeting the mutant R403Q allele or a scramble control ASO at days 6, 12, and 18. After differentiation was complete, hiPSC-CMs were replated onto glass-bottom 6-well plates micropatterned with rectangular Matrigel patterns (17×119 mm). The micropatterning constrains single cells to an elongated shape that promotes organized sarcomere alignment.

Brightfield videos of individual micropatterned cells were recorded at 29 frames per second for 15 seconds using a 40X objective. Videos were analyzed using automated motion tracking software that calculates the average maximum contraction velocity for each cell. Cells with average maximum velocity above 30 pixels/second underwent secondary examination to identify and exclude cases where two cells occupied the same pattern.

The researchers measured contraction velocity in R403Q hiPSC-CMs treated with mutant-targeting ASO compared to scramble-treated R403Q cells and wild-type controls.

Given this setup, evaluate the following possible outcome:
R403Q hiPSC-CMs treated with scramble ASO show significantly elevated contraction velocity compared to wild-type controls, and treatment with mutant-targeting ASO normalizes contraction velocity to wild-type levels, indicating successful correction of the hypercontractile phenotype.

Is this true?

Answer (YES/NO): NO